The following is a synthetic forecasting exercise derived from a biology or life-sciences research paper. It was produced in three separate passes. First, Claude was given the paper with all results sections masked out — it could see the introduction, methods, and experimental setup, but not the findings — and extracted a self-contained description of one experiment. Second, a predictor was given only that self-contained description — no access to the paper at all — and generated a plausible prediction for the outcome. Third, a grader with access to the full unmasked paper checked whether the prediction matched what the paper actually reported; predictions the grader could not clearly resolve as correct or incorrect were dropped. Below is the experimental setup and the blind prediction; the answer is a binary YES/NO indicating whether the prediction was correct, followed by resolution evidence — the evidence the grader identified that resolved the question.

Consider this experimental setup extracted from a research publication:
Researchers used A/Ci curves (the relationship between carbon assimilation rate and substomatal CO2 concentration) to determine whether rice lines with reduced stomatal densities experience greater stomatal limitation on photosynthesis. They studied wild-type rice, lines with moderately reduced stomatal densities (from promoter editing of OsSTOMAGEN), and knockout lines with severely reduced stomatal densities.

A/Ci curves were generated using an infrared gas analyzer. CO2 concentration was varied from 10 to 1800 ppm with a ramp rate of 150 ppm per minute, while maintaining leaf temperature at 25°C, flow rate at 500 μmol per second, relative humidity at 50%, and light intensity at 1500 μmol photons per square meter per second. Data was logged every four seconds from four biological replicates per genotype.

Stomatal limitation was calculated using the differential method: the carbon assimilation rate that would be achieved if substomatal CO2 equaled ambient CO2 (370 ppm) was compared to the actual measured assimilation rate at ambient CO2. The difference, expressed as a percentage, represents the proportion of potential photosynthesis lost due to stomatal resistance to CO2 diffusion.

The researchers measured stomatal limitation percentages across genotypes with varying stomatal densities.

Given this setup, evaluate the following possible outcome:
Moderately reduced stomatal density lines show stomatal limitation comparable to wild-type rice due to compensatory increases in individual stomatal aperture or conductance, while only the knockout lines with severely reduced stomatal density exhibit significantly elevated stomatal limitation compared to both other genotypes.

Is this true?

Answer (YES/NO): NO